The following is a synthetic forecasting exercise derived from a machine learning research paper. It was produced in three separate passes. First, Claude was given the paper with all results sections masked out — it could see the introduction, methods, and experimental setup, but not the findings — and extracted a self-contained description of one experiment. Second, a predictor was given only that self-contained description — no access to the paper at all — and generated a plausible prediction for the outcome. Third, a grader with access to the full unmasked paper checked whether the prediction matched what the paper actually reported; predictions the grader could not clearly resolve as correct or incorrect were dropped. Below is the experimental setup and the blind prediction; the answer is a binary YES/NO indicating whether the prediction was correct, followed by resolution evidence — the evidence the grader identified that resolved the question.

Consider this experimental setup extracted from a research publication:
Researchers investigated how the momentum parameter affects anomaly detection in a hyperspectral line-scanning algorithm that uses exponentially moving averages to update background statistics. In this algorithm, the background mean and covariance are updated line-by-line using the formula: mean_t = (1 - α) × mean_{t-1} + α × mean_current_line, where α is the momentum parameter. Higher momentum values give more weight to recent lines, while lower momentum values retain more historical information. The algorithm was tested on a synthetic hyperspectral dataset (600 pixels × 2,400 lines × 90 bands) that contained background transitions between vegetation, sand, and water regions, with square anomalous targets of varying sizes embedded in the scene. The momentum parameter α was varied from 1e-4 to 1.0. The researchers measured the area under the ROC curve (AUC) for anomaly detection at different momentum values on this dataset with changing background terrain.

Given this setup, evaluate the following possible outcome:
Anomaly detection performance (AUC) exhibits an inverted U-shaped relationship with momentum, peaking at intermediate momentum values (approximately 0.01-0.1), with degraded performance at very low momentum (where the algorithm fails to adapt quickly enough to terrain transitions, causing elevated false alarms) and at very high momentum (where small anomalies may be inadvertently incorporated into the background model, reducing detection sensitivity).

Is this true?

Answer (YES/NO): YES